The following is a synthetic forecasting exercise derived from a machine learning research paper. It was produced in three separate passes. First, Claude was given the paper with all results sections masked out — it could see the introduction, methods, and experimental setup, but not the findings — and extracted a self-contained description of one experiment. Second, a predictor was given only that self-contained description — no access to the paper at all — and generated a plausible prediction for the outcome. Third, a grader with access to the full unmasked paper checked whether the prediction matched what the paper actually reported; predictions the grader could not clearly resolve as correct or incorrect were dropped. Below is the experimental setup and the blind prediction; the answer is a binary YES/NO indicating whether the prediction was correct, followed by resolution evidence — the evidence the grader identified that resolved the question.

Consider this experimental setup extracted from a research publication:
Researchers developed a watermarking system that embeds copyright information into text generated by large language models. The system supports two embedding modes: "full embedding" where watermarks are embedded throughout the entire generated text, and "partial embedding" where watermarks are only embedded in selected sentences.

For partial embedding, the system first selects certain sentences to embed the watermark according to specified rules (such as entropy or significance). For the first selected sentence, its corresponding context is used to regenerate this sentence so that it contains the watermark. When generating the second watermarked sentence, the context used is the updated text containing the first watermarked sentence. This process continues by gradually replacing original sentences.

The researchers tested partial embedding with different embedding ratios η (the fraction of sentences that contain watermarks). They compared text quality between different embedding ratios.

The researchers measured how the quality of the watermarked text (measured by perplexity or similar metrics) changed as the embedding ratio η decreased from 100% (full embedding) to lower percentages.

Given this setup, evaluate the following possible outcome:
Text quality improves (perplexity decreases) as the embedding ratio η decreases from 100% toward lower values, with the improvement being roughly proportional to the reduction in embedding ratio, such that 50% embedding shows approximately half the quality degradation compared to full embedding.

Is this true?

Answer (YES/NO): NO